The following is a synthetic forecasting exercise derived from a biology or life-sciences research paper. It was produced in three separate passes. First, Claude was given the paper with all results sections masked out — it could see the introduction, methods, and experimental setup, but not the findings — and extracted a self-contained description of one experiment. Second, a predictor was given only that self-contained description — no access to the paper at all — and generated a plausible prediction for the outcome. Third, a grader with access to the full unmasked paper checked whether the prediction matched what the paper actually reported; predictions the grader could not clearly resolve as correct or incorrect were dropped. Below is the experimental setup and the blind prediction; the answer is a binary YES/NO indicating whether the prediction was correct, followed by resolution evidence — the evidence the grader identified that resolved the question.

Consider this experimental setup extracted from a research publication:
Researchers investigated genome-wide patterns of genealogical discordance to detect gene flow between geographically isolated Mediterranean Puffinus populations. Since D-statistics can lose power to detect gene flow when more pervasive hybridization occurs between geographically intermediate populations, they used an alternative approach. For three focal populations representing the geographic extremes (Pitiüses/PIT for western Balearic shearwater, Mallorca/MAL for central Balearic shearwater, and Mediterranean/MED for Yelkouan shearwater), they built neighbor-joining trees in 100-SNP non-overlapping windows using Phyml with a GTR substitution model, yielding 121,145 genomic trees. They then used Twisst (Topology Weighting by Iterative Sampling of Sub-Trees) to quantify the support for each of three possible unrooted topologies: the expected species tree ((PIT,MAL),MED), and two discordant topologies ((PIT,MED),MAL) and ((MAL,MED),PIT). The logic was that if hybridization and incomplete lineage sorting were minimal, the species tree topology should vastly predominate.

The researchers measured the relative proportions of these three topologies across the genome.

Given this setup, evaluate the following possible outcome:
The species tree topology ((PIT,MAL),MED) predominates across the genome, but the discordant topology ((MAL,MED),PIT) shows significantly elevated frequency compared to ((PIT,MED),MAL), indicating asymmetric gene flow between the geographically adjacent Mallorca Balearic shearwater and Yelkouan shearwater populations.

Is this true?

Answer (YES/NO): NO